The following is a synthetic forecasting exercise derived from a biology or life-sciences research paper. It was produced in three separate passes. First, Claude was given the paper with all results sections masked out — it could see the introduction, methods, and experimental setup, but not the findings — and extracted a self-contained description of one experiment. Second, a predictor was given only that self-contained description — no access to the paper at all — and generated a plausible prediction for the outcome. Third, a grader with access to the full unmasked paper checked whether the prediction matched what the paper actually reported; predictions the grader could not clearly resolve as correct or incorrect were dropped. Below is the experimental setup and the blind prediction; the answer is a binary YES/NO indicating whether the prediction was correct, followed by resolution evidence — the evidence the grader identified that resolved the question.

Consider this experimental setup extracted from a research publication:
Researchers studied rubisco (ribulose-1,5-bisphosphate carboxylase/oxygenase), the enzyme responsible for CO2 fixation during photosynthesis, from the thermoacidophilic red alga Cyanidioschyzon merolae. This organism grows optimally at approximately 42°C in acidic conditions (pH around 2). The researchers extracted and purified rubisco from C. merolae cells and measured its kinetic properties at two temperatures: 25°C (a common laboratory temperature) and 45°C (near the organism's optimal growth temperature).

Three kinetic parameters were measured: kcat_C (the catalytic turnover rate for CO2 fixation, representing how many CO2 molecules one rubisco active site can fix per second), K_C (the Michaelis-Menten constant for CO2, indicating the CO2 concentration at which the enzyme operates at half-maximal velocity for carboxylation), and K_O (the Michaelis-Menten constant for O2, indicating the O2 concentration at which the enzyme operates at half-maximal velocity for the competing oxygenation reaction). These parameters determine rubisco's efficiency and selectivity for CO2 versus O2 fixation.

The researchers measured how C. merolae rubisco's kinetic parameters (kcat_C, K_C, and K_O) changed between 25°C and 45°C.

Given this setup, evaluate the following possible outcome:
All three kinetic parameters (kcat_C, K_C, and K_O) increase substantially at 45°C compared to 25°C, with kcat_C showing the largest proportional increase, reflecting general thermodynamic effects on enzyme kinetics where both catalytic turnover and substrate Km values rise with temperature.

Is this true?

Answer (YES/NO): NO